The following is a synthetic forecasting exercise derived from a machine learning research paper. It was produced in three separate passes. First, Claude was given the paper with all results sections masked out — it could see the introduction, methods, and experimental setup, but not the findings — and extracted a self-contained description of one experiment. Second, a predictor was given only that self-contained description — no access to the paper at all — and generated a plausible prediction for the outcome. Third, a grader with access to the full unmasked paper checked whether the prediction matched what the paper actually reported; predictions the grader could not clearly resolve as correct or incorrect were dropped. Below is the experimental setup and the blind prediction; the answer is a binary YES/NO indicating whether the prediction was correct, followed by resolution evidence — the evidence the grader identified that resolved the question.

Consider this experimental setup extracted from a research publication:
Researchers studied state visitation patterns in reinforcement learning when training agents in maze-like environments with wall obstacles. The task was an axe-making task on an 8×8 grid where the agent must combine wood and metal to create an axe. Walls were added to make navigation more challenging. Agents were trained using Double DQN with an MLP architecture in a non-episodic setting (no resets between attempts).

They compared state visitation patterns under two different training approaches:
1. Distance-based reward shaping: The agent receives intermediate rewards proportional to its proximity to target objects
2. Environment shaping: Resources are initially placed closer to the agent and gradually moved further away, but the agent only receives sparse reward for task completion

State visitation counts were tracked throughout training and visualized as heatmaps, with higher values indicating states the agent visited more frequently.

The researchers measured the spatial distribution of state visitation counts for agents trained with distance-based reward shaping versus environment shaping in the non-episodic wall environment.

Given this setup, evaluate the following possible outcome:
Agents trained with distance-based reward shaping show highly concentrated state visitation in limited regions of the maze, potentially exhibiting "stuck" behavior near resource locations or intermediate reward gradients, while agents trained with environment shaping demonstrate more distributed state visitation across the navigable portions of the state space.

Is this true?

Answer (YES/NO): YES